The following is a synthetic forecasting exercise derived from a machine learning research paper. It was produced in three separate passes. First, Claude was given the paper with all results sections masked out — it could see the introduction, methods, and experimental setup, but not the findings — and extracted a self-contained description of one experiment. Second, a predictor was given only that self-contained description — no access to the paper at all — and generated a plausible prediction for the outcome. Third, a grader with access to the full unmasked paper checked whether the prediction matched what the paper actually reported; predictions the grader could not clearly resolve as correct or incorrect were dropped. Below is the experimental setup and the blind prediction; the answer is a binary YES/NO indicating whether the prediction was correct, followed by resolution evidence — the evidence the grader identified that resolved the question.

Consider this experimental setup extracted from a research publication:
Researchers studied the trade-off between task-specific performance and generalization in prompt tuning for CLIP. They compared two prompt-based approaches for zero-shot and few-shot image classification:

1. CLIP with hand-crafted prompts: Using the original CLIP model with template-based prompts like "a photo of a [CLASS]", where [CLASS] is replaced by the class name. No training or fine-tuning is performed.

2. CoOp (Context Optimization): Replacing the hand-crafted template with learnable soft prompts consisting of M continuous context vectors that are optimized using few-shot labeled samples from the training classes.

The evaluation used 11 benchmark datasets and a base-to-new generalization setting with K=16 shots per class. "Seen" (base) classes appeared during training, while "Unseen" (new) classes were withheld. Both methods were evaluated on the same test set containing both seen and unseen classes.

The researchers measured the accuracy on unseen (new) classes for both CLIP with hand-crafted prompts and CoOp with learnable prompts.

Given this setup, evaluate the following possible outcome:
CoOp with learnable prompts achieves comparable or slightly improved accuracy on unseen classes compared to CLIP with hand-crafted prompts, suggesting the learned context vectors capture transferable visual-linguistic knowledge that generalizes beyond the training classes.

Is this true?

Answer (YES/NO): NO